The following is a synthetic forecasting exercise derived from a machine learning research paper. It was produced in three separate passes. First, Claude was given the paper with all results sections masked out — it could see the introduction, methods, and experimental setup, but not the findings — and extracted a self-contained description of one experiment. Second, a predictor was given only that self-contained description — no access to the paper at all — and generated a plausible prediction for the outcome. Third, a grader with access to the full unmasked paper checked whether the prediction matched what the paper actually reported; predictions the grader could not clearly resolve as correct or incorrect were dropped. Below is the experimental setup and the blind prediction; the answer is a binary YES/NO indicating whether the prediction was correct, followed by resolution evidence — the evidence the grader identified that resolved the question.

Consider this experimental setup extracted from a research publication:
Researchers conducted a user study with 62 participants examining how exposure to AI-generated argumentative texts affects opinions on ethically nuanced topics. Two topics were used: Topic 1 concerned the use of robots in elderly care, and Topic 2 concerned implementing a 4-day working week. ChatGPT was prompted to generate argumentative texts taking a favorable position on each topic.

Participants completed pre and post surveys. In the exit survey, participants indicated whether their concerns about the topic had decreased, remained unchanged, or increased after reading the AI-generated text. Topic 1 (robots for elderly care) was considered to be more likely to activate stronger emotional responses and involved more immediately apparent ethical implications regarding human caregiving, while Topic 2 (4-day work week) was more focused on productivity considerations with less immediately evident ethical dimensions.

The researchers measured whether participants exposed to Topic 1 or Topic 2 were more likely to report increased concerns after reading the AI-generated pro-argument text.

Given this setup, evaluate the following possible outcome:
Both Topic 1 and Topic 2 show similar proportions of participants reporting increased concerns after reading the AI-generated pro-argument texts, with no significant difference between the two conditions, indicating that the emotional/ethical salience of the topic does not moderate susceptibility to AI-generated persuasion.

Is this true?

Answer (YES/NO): NO